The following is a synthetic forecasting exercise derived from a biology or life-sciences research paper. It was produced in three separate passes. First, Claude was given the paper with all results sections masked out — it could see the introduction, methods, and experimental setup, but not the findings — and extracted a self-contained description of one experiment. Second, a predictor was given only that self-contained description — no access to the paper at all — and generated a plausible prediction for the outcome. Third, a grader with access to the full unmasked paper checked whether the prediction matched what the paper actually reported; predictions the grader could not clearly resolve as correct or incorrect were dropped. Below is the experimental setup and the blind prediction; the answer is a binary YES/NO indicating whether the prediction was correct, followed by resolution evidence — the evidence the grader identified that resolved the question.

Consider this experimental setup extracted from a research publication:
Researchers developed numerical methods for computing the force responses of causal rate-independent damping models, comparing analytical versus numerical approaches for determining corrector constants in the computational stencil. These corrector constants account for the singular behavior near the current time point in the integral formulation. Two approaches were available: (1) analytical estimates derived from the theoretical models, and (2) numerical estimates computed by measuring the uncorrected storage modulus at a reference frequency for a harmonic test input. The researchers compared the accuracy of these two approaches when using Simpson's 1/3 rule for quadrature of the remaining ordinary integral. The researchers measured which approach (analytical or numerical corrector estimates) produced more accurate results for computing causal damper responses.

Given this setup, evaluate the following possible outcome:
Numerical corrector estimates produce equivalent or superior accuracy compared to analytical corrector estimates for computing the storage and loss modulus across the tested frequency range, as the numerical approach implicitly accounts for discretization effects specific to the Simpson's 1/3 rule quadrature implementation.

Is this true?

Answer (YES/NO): YES